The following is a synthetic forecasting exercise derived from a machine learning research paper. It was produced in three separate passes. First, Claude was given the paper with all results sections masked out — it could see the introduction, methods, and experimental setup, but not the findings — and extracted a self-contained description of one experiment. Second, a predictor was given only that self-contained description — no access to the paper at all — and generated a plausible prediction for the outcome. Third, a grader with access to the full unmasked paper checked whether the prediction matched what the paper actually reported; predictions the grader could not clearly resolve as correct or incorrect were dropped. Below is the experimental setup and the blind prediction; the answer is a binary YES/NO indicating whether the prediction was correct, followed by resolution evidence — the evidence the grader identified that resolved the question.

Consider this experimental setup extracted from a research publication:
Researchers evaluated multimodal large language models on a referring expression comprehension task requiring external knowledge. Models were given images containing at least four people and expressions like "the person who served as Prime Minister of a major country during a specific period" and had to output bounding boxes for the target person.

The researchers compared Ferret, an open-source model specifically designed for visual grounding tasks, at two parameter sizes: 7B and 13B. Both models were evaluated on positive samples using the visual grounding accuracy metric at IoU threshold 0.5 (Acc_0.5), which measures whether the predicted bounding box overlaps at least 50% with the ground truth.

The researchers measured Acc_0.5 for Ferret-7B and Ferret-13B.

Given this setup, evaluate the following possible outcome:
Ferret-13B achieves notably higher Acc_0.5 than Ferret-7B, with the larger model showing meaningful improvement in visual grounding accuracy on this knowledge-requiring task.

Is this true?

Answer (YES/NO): YES